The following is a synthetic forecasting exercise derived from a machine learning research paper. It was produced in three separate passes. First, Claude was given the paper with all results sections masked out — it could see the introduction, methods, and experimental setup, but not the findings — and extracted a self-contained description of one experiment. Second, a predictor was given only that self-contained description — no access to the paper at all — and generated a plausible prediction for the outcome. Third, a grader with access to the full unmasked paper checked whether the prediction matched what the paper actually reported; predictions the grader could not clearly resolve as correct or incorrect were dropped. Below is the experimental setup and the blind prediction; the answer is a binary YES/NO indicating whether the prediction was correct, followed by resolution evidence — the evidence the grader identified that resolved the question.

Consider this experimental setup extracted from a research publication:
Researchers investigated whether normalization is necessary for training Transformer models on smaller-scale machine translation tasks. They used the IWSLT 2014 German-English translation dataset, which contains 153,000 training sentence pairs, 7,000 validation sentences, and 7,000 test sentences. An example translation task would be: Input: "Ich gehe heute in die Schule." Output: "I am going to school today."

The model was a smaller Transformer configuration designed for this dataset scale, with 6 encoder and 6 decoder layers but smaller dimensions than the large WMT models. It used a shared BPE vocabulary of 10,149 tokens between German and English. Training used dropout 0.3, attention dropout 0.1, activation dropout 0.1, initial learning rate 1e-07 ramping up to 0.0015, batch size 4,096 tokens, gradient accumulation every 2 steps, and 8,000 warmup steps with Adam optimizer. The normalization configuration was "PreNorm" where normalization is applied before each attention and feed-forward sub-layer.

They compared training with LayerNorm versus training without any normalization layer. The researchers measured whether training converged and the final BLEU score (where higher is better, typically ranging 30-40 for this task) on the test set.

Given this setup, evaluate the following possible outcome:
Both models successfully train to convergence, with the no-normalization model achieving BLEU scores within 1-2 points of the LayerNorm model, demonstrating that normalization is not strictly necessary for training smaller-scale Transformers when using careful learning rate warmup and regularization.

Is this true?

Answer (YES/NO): YES